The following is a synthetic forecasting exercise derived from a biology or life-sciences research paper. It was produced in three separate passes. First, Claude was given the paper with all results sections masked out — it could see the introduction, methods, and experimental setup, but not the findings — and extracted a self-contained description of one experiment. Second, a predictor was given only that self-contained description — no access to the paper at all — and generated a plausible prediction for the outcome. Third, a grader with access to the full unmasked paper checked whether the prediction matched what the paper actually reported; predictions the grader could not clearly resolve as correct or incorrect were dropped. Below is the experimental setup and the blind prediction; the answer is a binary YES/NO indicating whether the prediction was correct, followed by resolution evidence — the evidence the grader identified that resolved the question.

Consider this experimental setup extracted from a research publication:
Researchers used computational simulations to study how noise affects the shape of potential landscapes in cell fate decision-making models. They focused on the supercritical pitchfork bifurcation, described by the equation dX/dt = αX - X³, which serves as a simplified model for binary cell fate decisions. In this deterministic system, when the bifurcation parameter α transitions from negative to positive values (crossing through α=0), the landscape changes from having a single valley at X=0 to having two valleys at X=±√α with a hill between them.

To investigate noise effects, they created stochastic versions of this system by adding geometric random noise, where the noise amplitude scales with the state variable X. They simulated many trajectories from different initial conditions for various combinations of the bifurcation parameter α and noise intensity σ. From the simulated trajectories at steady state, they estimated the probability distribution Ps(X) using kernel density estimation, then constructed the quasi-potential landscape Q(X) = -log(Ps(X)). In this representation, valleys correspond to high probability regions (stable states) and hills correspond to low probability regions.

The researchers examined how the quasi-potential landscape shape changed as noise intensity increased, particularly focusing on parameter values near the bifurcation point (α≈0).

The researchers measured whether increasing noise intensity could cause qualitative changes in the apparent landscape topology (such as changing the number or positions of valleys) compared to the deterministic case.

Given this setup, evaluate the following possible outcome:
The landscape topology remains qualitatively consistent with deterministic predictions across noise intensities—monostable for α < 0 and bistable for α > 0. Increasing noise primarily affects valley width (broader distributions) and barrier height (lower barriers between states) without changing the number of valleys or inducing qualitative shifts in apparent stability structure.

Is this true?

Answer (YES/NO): NO